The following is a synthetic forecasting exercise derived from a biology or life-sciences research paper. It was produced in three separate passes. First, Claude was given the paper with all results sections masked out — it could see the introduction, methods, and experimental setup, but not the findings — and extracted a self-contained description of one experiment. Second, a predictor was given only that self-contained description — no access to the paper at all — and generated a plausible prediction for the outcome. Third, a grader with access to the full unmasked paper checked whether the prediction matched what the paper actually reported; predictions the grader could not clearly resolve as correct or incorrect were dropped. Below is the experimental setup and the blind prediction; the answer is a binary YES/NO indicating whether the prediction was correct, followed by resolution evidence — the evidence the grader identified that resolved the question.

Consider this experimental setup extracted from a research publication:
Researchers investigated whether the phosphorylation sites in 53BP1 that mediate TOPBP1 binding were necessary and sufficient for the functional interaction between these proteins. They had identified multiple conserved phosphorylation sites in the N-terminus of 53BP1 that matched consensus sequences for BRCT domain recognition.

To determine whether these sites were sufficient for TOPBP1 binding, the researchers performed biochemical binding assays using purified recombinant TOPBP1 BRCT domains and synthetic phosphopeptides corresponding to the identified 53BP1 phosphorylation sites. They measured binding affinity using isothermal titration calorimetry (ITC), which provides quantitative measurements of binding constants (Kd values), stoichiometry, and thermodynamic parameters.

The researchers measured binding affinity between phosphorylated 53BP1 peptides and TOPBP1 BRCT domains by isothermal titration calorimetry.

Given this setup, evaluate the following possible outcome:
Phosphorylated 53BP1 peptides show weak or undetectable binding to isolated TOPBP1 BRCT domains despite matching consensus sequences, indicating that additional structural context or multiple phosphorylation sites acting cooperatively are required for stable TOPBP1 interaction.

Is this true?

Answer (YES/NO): NO